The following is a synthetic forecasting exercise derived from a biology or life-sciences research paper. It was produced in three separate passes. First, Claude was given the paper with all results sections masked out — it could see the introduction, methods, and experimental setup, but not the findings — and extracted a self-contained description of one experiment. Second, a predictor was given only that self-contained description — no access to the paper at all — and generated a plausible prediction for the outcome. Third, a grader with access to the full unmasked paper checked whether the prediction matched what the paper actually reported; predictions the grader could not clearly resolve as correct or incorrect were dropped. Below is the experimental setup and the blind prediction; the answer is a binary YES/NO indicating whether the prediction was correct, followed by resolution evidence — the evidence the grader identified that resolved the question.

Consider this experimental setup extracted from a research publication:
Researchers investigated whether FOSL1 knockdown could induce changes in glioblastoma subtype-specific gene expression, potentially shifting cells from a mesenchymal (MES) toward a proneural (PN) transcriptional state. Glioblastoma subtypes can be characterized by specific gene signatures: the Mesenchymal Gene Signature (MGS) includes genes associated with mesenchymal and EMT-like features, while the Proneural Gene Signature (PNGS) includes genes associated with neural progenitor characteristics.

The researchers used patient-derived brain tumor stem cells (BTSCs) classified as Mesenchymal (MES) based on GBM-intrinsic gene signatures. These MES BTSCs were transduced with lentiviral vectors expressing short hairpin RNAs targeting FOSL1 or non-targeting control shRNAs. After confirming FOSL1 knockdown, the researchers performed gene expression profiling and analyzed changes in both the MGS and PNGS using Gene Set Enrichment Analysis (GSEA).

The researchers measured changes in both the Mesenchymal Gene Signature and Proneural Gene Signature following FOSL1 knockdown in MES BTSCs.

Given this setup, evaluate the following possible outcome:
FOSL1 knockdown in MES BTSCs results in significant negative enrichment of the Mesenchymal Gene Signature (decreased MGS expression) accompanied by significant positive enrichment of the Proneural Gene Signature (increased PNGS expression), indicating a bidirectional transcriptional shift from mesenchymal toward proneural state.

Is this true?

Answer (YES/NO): NO